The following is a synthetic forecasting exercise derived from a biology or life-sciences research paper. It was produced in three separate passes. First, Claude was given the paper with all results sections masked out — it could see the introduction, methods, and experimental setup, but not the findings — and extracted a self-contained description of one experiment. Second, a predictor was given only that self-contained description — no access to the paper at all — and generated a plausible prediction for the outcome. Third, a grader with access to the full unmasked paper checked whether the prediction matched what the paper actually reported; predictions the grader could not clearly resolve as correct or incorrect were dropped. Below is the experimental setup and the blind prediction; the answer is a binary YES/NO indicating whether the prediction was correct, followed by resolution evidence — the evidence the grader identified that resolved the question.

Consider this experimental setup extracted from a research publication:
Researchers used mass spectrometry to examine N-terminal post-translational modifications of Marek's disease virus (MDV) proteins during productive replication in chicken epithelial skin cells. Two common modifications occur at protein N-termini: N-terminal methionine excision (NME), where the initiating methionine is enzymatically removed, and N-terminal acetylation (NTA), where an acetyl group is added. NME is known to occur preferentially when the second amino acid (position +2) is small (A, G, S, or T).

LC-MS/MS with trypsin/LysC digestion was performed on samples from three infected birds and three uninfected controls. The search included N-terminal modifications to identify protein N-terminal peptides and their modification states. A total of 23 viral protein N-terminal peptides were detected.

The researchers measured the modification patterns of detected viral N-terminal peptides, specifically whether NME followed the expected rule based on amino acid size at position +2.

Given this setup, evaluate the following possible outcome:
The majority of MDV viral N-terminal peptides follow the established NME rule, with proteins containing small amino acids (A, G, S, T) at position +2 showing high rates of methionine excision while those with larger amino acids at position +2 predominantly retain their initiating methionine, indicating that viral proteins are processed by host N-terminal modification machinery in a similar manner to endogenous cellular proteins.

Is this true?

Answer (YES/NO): YES